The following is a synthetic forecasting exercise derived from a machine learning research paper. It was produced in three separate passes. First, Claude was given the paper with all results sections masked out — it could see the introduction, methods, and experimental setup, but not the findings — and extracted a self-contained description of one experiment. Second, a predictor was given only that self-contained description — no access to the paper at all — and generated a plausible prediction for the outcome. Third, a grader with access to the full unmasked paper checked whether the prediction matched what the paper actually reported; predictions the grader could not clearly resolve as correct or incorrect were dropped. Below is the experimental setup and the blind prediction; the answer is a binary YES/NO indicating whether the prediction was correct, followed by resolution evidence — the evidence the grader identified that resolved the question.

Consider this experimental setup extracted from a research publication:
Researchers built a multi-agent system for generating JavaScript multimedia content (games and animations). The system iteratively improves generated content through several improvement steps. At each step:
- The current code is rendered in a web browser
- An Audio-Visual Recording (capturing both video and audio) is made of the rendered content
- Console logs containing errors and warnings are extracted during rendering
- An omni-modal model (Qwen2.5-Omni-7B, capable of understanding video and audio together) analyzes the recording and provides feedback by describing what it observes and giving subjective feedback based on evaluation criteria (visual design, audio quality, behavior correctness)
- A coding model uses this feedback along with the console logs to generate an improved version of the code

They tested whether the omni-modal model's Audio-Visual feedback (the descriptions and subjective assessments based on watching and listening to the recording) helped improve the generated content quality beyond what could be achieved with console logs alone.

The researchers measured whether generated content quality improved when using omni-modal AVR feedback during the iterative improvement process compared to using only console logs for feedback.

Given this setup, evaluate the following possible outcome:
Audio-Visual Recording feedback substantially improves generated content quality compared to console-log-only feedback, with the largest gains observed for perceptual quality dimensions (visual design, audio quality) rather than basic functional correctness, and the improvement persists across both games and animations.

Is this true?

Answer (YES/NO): NO